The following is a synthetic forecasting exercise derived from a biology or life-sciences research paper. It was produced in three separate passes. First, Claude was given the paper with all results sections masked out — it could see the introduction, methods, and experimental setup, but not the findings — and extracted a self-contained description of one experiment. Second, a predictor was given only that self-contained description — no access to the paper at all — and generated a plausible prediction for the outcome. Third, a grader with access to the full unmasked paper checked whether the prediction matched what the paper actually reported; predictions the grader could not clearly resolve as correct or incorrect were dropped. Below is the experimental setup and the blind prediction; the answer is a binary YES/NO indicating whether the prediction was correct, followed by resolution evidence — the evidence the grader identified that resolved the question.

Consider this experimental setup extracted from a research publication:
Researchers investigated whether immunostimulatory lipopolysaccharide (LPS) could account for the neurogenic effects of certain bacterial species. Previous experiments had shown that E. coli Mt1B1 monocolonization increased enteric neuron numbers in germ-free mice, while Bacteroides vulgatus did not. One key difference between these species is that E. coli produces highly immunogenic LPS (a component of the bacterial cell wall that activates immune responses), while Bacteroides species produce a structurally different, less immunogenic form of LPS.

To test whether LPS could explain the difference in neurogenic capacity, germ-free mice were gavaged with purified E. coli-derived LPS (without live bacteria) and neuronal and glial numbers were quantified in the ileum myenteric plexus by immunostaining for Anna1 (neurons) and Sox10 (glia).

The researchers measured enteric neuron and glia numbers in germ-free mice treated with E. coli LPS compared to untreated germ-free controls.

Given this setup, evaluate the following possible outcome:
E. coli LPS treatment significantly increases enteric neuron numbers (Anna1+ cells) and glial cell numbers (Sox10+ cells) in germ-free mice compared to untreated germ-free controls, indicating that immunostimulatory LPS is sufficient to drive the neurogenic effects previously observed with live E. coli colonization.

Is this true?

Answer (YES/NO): NO